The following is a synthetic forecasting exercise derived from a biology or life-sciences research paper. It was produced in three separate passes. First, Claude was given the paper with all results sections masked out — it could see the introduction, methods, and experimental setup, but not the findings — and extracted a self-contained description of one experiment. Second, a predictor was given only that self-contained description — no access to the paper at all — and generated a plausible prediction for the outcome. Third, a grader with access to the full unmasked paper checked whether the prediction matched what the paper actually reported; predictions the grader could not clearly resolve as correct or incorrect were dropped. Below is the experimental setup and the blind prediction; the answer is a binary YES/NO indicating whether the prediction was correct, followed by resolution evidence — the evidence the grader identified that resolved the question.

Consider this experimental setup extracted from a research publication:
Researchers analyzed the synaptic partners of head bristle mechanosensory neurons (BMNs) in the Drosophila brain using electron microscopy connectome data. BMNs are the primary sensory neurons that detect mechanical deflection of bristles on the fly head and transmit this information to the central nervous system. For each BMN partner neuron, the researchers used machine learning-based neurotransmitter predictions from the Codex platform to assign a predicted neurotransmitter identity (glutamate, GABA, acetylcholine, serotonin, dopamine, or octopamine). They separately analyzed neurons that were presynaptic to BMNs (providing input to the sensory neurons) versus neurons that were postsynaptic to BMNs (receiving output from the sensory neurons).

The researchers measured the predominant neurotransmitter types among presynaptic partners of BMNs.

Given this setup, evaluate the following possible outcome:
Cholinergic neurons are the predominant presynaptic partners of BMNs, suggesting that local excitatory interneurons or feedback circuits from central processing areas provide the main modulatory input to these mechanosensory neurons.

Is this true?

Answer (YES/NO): NO